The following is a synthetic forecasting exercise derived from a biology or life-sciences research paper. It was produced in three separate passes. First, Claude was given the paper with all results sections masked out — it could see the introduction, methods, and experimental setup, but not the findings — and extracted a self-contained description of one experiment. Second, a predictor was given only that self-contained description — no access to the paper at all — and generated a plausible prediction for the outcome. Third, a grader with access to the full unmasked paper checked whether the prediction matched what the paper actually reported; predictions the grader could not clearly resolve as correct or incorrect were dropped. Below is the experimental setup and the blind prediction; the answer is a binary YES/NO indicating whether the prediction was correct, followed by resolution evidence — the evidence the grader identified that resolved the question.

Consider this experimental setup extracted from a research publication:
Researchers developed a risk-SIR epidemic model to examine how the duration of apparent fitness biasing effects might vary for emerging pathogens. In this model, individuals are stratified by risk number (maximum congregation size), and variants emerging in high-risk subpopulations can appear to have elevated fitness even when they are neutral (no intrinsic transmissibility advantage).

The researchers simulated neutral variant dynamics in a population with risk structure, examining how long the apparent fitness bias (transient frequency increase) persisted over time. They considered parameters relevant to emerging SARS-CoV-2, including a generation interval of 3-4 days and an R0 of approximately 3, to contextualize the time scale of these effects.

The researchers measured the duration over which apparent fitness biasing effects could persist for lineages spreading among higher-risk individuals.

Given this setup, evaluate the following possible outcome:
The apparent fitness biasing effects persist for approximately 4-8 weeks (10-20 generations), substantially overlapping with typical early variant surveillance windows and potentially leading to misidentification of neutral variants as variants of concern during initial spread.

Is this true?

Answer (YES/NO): NO